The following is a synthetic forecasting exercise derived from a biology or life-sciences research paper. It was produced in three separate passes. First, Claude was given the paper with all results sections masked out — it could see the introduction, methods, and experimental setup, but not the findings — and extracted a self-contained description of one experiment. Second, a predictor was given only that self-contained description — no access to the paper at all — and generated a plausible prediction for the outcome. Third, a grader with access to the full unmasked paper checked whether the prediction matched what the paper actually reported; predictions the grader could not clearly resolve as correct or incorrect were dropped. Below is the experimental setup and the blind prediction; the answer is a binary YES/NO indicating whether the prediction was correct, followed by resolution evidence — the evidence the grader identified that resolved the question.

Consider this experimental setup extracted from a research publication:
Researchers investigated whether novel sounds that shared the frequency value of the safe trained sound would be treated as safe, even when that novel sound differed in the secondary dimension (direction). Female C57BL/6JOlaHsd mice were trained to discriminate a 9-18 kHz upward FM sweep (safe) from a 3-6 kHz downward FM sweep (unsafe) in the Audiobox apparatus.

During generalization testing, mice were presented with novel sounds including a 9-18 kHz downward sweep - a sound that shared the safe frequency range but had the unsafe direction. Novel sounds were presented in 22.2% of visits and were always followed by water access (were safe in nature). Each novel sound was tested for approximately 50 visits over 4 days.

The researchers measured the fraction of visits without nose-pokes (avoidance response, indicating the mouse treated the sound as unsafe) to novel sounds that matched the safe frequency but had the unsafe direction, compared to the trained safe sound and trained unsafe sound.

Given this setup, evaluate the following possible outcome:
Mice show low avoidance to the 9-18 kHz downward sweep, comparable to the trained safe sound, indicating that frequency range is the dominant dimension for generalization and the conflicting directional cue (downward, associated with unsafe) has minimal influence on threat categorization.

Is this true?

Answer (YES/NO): YES